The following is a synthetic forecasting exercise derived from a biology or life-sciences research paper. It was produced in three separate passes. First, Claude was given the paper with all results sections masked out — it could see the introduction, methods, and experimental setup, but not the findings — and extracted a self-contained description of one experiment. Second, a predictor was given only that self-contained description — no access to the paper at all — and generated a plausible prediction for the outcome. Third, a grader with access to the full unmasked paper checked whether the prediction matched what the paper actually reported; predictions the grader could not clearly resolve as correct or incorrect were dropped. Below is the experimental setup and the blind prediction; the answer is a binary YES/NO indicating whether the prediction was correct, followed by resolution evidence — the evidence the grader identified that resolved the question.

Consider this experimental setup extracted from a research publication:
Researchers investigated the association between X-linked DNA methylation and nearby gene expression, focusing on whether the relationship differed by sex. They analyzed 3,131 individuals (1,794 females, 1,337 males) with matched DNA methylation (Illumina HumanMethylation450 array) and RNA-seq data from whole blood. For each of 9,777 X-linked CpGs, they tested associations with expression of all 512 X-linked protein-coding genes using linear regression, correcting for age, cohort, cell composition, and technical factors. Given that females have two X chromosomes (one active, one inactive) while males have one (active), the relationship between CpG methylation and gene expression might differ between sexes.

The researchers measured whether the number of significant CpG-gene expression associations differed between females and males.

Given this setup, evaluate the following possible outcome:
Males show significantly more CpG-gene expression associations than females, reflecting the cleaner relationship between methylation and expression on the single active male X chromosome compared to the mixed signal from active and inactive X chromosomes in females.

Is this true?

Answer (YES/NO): YES